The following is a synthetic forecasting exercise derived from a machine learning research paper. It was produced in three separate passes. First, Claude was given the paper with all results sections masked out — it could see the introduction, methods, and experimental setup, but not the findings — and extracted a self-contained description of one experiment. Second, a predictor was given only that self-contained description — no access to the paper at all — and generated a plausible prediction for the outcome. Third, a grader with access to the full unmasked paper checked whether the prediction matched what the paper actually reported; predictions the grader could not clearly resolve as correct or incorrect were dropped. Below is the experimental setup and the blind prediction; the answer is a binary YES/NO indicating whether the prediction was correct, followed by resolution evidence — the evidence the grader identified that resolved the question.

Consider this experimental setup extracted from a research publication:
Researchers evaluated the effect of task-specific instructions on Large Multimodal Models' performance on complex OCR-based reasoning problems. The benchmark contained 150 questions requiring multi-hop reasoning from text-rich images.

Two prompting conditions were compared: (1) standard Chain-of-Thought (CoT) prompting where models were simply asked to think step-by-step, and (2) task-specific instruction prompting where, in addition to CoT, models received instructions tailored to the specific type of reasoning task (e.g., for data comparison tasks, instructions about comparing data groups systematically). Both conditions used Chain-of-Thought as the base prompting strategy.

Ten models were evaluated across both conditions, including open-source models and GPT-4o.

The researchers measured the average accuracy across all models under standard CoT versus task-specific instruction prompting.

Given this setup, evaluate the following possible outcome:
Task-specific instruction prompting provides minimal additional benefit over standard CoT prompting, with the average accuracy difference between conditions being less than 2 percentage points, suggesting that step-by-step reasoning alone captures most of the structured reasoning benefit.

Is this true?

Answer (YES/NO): YES